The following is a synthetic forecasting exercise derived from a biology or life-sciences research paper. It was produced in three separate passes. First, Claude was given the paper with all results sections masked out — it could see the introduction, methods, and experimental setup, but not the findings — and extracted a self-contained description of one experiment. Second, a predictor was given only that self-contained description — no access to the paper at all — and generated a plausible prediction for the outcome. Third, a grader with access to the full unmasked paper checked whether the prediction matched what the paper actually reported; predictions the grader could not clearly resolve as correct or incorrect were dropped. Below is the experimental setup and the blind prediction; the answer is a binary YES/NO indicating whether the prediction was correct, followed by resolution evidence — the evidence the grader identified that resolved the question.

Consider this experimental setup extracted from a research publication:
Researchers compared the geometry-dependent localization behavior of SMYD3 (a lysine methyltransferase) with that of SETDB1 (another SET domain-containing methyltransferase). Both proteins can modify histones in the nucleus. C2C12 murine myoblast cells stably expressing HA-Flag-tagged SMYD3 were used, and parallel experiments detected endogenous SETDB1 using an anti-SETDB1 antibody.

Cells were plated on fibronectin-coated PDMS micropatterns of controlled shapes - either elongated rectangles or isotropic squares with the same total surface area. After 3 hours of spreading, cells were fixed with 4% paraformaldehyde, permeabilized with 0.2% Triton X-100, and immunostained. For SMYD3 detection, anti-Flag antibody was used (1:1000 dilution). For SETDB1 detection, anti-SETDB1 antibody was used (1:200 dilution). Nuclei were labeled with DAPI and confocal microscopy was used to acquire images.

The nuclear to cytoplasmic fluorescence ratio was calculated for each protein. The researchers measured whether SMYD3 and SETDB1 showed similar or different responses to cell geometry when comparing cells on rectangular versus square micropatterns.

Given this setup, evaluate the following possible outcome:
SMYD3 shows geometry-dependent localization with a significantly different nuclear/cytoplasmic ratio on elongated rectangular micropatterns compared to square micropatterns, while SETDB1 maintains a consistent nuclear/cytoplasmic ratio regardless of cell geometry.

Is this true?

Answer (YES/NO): NO